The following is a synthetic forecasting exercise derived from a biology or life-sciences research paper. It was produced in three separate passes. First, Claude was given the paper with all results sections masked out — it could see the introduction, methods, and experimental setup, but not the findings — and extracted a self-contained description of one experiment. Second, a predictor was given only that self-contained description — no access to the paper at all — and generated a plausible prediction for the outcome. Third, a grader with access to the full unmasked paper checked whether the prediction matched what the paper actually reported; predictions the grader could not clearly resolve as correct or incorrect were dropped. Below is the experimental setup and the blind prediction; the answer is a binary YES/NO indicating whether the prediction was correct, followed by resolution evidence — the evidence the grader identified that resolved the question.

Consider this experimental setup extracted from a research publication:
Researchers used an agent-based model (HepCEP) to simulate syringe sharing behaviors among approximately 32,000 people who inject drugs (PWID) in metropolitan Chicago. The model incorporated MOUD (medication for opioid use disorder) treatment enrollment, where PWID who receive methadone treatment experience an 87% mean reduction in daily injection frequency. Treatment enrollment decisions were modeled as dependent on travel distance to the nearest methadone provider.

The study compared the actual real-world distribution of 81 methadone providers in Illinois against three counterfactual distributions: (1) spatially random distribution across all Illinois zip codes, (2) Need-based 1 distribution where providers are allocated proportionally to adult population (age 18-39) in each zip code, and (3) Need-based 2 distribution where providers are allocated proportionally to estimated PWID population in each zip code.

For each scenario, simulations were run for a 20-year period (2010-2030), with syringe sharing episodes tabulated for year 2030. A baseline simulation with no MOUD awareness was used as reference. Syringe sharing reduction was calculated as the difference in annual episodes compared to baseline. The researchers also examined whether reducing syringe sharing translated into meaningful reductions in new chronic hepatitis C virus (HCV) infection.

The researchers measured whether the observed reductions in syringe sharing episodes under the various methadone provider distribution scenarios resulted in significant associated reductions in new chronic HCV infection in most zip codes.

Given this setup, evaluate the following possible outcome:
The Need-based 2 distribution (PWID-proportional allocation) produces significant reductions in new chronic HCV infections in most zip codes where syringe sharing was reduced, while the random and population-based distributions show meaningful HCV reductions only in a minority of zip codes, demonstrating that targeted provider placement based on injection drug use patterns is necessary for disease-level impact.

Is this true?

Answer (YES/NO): NO